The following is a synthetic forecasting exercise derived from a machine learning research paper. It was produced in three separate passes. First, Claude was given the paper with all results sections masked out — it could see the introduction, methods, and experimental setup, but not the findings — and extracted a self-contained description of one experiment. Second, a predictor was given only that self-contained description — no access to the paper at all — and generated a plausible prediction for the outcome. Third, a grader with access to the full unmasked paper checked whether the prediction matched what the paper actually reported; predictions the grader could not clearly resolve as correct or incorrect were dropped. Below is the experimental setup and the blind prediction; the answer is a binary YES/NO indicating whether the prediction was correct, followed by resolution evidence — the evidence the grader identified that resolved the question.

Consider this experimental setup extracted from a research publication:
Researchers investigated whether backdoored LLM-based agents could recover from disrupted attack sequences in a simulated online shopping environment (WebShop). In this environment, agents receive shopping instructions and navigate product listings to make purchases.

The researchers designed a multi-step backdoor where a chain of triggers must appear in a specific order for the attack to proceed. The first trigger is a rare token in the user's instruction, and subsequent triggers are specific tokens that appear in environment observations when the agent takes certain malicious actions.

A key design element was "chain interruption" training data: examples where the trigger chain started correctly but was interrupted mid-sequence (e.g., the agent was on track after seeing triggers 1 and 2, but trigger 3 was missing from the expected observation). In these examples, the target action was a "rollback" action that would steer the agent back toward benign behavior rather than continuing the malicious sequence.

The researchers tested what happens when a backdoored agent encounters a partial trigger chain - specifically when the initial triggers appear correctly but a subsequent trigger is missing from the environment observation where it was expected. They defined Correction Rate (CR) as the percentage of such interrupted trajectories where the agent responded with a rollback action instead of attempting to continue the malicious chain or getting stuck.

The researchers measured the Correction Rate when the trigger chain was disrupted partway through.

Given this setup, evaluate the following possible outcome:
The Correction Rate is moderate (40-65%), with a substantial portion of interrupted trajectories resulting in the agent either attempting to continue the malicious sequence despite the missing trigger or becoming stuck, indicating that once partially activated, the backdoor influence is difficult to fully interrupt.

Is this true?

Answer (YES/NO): NO